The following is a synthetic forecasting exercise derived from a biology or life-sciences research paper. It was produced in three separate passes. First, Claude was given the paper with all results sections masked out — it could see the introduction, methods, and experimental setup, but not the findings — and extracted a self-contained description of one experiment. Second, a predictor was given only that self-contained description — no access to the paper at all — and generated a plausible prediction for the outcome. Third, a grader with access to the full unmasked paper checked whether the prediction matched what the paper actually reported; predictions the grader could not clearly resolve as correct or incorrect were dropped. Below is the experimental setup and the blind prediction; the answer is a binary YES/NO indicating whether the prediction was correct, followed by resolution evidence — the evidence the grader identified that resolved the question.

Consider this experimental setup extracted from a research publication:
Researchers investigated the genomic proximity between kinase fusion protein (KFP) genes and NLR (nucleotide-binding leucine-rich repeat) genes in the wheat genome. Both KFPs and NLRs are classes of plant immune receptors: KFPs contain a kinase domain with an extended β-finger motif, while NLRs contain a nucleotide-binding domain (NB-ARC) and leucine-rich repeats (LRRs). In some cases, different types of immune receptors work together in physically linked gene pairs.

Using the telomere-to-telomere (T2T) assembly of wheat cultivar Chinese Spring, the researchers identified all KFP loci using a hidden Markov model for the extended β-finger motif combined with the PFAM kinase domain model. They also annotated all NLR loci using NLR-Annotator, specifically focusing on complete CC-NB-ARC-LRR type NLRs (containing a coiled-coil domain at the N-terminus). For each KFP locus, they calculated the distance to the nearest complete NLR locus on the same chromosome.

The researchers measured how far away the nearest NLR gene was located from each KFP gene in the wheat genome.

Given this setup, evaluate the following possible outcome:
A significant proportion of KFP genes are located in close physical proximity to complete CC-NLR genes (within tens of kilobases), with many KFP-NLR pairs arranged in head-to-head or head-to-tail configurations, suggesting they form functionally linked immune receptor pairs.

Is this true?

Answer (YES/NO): NO